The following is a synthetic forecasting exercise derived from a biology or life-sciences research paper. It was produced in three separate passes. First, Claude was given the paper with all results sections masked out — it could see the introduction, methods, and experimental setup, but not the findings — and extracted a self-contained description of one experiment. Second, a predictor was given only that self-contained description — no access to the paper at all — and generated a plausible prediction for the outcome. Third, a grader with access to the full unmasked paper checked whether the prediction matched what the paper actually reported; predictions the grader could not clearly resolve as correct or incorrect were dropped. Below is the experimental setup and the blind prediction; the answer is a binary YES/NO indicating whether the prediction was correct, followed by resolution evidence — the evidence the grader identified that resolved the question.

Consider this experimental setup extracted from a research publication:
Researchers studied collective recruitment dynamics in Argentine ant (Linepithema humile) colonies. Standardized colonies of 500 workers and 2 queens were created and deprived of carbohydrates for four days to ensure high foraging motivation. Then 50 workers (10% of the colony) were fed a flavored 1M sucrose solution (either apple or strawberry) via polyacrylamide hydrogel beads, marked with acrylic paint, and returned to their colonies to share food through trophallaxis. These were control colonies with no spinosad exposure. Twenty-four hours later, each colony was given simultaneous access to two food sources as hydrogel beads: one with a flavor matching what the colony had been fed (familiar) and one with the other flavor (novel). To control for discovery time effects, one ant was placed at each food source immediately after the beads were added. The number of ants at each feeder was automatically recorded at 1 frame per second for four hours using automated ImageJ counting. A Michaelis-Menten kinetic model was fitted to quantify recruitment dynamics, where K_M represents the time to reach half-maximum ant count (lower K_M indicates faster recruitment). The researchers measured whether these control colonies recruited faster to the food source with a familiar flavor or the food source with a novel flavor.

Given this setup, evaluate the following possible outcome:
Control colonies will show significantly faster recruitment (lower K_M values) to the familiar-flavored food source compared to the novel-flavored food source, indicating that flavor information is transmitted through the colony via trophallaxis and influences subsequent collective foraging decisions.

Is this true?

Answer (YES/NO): NO